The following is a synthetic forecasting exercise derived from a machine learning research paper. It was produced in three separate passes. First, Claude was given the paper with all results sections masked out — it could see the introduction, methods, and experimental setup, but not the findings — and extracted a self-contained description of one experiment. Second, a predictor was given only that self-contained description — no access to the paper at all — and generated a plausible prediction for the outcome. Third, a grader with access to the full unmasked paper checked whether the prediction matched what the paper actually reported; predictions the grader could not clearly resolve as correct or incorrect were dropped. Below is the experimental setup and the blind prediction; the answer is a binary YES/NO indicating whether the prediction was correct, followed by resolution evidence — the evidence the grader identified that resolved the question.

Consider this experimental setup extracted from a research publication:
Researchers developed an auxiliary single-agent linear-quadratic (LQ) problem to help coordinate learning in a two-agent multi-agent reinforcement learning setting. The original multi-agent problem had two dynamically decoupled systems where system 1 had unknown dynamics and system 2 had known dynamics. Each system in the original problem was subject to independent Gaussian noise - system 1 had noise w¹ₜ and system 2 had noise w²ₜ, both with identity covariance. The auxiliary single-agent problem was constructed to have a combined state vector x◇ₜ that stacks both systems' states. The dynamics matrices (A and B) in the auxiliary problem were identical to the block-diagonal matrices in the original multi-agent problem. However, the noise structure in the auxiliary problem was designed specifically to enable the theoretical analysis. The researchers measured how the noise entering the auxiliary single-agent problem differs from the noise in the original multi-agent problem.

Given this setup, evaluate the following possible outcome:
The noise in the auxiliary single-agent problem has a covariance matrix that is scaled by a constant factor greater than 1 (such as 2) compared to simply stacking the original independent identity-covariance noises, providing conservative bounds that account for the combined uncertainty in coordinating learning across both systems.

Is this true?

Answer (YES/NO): NO